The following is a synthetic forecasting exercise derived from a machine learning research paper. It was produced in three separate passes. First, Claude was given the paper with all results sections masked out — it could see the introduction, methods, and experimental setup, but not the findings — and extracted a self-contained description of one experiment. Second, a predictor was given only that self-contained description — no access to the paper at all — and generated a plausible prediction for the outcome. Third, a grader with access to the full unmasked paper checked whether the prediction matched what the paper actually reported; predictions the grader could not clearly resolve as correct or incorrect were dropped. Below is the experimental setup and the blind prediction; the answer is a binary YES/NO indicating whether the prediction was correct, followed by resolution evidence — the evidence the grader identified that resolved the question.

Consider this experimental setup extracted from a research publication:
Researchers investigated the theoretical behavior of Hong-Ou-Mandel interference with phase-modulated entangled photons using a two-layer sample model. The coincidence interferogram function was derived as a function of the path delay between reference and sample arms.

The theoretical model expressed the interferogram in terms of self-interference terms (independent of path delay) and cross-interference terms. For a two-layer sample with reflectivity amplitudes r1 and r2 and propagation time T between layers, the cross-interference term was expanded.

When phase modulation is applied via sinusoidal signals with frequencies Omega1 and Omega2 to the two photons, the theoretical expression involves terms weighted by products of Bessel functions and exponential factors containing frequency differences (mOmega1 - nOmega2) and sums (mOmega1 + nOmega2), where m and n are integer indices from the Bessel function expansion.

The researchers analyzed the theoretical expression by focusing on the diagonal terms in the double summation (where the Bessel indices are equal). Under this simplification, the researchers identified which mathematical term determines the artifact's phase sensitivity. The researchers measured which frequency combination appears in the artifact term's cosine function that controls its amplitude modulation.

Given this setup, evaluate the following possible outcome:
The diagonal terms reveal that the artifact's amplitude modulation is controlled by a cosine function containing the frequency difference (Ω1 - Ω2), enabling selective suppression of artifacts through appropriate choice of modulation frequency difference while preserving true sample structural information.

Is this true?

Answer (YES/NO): NO